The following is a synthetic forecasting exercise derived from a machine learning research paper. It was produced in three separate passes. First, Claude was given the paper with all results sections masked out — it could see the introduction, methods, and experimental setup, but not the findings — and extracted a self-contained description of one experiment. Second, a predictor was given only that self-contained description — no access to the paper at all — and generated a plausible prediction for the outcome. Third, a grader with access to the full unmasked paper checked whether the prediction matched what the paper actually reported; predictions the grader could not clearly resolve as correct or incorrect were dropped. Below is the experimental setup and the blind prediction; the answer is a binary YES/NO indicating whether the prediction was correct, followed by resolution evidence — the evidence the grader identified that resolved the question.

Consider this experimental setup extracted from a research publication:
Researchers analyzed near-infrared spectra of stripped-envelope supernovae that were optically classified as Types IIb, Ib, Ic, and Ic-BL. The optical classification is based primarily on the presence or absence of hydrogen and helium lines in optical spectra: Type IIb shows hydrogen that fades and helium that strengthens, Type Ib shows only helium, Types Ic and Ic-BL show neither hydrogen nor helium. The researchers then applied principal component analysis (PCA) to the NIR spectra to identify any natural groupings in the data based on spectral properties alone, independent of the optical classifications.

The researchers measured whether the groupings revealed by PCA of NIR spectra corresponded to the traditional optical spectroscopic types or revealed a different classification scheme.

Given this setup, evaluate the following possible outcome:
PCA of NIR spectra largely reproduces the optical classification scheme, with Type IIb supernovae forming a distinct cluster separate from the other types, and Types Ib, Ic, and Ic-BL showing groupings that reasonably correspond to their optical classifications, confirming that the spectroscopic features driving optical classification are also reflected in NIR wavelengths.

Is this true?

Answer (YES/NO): NO